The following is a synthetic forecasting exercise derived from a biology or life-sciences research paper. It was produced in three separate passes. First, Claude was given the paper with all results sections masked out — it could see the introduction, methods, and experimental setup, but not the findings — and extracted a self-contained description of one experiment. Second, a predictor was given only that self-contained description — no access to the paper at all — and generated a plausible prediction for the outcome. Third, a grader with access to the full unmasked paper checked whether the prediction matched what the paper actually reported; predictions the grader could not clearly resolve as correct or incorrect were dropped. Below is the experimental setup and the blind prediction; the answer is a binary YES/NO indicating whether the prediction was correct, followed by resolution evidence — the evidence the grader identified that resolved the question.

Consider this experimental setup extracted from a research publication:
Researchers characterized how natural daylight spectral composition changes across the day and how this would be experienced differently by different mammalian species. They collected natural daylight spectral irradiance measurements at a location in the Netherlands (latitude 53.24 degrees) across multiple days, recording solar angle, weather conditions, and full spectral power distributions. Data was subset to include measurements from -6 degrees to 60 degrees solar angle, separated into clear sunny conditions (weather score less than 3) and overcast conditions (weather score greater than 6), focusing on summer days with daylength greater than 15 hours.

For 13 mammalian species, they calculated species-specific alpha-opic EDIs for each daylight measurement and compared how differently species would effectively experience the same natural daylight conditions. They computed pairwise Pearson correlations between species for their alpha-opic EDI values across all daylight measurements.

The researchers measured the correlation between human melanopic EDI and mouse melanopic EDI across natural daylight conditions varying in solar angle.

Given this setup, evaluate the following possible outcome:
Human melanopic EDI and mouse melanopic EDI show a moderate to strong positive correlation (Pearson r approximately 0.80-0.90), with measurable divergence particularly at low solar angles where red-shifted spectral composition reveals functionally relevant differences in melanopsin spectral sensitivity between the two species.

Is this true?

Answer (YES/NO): NO